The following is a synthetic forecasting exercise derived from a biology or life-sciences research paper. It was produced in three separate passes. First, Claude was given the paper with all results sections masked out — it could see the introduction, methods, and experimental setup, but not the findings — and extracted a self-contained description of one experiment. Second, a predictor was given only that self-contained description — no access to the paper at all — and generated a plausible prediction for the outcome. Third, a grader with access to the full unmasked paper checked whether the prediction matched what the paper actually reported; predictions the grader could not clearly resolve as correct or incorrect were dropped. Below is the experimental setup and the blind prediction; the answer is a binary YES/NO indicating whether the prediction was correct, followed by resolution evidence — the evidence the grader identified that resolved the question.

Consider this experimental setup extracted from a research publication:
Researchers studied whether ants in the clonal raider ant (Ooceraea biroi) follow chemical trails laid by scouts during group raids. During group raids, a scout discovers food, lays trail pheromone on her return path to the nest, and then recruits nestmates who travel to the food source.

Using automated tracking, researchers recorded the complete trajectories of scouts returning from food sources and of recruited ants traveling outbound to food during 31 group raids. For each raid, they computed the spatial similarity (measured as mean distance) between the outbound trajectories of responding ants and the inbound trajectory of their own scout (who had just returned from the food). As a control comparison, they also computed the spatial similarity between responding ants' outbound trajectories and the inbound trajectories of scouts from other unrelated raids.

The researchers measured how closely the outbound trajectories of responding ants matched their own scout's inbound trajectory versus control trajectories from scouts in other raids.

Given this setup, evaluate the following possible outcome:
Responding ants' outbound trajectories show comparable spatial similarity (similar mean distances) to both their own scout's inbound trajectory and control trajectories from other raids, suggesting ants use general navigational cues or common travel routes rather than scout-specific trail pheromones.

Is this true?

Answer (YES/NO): NO